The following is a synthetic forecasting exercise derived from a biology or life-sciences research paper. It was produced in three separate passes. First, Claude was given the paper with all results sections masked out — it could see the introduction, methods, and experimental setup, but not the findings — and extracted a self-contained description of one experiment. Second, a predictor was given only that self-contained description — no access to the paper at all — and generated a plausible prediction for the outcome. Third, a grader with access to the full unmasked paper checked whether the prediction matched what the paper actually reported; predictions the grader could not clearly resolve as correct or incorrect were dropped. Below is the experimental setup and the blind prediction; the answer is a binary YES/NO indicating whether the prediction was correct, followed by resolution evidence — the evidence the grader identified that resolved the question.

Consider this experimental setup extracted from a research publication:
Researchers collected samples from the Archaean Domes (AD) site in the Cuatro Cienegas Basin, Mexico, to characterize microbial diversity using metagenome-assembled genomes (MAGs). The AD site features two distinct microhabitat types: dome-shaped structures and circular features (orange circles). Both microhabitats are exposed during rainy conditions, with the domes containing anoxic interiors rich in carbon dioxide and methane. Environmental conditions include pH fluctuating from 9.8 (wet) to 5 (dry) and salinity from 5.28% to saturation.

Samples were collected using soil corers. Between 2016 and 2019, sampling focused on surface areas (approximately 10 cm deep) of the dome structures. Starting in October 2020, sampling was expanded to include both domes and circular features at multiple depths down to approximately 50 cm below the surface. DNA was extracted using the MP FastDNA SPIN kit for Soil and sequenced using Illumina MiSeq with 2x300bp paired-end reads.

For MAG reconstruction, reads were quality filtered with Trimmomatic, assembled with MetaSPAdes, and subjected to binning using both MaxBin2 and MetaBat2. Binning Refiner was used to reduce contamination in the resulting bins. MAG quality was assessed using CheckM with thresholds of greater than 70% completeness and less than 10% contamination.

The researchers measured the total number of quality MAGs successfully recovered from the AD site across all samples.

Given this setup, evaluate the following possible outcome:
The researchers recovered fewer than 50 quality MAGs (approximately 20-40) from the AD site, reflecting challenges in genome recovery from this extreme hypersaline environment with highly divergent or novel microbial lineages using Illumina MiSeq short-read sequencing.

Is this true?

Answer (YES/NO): NO